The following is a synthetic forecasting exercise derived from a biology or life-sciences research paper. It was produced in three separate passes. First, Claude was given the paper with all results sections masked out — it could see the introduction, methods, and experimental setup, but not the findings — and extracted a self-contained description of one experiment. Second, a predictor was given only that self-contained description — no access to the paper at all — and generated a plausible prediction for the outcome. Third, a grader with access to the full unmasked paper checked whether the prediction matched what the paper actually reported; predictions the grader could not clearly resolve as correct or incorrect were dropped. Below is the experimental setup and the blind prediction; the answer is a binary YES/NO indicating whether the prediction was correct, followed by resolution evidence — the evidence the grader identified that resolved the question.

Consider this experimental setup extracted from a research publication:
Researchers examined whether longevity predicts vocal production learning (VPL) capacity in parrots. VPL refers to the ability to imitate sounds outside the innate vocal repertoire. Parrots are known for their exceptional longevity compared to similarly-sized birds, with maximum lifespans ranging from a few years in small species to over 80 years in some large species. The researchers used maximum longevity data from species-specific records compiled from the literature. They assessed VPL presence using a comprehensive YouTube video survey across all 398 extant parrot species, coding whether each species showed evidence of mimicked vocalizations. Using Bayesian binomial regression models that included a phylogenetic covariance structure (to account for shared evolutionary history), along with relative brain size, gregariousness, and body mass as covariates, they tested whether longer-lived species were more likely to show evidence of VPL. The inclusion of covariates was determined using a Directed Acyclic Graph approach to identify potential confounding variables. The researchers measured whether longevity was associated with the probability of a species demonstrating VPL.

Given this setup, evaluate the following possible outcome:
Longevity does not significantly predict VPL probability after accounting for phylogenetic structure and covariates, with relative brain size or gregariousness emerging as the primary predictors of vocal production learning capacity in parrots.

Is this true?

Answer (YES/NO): NO